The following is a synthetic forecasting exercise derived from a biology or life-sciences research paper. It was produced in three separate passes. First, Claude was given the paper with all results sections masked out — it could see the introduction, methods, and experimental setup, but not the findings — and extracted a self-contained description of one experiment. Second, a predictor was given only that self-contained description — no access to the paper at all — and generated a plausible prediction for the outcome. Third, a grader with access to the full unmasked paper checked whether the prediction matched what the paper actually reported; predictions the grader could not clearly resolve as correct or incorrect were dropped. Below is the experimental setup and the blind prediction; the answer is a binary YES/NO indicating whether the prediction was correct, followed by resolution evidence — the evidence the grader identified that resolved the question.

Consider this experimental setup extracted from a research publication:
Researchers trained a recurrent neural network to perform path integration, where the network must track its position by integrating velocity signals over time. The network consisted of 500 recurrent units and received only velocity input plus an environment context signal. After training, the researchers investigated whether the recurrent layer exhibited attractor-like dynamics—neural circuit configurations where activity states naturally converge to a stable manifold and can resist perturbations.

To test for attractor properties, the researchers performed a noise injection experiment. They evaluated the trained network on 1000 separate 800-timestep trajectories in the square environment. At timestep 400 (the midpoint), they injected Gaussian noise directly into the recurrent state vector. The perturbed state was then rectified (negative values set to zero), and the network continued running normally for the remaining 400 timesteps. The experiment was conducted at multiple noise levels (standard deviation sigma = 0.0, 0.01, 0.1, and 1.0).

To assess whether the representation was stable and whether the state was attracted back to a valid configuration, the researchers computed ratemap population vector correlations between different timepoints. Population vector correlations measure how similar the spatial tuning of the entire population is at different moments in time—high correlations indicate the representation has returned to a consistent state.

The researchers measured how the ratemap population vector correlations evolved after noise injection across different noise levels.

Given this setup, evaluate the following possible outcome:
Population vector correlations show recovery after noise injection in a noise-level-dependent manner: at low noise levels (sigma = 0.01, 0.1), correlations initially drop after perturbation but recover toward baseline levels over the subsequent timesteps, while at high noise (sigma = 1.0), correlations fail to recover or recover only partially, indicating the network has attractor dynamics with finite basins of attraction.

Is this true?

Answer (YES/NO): NO